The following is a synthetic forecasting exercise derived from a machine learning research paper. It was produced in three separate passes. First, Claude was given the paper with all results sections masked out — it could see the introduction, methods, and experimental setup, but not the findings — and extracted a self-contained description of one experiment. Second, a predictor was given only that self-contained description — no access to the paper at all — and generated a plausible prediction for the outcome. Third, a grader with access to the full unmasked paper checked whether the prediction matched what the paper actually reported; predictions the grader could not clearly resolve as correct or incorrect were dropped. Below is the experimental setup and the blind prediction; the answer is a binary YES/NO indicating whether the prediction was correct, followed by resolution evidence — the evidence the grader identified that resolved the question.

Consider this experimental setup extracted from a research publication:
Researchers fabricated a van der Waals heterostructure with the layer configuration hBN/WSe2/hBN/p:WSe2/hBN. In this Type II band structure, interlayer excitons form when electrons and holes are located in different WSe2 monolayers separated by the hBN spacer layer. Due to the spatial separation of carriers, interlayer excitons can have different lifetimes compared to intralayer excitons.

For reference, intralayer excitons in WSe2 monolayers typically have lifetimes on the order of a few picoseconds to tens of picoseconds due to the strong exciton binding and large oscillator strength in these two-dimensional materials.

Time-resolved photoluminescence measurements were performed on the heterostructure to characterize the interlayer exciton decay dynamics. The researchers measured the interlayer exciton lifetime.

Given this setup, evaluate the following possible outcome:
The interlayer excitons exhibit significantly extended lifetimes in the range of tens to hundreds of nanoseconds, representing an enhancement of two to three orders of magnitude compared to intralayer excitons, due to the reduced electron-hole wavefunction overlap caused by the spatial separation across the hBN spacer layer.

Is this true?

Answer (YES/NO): NO